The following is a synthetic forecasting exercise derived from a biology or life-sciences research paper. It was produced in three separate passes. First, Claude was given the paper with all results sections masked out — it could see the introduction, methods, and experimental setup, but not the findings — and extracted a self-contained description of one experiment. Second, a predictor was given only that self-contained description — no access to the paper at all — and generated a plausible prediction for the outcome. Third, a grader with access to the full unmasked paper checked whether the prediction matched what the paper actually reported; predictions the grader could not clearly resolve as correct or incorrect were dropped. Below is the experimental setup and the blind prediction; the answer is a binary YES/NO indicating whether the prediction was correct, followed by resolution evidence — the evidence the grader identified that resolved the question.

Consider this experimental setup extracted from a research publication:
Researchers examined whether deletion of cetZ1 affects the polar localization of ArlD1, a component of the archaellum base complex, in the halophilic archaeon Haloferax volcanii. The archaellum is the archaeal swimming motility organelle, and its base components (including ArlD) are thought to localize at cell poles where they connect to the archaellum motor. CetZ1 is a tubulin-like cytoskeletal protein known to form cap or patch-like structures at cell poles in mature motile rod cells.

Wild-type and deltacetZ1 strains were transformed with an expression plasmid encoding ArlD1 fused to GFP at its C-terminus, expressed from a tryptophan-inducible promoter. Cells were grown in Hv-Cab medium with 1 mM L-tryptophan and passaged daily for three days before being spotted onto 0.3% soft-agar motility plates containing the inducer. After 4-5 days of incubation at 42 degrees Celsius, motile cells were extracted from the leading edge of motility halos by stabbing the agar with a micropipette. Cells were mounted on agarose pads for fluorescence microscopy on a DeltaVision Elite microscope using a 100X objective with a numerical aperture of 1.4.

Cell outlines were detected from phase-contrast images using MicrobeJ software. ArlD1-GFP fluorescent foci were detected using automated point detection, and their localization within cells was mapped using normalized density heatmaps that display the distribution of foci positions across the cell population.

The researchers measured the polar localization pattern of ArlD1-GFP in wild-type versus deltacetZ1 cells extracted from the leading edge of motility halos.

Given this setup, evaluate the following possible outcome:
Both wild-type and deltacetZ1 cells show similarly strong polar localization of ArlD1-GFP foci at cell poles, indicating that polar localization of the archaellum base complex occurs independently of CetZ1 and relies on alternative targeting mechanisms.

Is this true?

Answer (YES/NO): NO